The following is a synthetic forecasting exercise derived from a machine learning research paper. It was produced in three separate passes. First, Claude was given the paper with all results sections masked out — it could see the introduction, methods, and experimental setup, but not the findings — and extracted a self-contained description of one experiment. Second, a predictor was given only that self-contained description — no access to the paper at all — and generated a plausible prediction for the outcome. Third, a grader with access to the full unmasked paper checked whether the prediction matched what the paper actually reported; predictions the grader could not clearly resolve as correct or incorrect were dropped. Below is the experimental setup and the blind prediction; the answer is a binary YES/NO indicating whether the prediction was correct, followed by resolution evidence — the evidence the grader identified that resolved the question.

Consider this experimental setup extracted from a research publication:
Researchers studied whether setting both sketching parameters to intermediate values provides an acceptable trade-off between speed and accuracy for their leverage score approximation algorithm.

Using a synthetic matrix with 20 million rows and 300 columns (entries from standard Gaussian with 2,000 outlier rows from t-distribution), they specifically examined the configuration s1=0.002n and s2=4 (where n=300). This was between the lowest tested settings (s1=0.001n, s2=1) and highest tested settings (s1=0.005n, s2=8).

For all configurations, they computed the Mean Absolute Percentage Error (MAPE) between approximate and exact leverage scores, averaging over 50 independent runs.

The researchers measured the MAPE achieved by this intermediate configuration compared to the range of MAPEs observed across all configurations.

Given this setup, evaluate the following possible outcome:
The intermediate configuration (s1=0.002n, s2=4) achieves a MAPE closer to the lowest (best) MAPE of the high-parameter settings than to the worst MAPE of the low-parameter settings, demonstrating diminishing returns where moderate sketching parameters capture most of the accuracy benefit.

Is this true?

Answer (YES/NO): NO